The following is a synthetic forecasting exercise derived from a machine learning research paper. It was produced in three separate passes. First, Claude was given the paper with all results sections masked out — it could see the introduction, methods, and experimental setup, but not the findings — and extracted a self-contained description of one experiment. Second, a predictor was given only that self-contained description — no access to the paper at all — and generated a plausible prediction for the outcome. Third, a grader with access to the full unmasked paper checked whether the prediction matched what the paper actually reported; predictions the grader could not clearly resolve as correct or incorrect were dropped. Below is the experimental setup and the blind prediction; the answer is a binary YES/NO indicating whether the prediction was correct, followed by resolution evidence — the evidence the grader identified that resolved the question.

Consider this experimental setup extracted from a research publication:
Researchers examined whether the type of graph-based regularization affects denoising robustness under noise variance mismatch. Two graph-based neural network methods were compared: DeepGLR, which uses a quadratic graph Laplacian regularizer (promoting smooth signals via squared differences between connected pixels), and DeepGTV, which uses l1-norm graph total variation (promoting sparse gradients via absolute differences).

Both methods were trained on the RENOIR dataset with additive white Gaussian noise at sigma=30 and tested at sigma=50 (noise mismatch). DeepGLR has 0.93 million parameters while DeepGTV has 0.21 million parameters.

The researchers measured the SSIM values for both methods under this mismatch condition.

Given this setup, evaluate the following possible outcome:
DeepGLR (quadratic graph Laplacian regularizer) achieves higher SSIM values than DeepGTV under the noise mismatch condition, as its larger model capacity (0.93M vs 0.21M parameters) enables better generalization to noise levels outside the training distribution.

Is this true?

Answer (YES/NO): NO